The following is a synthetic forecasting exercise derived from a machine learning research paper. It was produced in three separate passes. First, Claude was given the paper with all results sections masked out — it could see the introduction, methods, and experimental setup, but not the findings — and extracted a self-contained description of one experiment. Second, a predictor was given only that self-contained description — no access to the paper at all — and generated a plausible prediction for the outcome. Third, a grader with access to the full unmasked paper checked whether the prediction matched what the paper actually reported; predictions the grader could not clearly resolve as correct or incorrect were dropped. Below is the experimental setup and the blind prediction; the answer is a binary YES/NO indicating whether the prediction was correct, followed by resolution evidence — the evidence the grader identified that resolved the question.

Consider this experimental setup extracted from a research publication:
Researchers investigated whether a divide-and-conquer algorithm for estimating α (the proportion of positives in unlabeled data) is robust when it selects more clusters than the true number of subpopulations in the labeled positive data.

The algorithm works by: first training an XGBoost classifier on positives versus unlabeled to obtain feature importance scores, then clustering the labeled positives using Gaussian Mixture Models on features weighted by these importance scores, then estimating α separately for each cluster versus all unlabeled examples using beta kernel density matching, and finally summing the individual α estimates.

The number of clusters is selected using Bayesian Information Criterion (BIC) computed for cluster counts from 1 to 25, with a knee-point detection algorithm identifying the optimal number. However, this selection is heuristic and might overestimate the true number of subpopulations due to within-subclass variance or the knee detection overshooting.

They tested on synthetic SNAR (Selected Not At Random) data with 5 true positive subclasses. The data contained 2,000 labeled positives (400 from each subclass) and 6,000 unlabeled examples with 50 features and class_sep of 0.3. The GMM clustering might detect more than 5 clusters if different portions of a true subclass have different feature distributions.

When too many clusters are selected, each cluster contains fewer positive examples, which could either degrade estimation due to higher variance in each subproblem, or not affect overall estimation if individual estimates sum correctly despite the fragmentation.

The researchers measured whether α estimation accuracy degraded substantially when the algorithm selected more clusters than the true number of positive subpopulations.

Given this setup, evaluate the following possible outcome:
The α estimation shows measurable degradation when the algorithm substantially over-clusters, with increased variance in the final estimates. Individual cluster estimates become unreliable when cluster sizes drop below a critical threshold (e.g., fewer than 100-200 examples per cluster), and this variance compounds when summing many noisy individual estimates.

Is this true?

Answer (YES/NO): NO